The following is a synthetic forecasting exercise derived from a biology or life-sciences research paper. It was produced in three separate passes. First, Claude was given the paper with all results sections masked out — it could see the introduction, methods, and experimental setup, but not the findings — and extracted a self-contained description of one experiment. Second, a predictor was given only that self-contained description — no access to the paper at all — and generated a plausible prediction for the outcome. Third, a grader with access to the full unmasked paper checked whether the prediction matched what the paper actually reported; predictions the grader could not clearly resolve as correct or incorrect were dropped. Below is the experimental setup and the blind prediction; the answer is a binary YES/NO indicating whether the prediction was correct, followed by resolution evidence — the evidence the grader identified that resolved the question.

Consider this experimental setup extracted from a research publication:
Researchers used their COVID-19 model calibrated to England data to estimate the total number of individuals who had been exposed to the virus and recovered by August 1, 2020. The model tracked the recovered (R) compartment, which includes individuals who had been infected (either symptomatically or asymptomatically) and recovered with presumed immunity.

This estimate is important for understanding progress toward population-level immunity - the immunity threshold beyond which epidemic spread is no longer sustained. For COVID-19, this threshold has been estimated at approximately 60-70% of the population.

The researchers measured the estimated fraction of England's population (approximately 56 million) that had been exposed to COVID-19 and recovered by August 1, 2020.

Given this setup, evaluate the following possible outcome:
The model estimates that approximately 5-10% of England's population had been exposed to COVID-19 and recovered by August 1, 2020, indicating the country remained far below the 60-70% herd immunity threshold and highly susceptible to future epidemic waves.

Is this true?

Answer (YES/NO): NO